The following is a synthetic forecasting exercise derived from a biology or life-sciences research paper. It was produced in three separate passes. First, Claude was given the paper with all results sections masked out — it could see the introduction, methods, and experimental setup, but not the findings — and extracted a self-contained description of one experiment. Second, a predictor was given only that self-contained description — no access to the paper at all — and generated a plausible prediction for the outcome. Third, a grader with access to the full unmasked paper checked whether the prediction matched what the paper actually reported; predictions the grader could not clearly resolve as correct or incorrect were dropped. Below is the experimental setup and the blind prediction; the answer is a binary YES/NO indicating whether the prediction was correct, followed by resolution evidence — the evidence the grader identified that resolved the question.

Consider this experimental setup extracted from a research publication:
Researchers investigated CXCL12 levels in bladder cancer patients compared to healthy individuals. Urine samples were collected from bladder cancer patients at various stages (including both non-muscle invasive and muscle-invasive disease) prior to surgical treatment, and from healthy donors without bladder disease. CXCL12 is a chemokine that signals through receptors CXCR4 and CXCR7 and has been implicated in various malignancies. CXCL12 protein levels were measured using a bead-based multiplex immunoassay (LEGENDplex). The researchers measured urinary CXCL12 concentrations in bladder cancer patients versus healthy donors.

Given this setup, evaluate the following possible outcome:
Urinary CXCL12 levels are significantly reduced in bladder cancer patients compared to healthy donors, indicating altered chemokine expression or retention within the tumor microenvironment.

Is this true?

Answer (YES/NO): NO